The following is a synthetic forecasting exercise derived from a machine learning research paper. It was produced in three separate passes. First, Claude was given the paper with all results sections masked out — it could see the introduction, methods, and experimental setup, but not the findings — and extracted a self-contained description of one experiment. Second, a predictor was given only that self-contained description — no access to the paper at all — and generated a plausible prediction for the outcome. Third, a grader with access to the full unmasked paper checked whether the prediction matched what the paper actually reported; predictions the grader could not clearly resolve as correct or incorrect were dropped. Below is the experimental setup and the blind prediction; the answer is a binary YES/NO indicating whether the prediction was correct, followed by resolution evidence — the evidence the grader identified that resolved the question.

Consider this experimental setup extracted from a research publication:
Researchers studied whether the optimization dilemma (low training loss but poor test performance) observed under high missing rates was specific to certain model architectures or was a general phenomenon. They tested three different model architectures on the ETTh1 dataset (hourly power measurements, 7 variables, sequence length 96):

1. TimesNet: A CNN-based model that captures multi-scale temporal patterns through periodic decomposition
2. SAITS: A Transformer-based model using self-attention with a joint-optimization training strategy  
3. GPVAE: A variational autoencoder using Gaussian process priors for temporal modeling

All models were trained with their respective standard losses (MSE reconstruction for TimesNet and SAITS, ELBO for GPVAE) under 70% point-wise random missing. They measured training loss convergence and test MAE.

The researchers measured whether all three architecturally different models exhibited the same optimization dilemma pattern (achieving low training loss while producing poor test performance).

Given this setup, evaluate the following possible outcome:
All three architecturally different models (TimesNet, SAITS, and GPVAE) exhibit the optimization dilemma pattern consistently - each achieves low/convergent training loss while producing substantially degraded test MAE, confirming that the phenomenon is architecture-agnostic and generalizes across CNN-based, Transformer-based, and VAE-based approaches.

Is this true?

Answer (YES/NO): YES